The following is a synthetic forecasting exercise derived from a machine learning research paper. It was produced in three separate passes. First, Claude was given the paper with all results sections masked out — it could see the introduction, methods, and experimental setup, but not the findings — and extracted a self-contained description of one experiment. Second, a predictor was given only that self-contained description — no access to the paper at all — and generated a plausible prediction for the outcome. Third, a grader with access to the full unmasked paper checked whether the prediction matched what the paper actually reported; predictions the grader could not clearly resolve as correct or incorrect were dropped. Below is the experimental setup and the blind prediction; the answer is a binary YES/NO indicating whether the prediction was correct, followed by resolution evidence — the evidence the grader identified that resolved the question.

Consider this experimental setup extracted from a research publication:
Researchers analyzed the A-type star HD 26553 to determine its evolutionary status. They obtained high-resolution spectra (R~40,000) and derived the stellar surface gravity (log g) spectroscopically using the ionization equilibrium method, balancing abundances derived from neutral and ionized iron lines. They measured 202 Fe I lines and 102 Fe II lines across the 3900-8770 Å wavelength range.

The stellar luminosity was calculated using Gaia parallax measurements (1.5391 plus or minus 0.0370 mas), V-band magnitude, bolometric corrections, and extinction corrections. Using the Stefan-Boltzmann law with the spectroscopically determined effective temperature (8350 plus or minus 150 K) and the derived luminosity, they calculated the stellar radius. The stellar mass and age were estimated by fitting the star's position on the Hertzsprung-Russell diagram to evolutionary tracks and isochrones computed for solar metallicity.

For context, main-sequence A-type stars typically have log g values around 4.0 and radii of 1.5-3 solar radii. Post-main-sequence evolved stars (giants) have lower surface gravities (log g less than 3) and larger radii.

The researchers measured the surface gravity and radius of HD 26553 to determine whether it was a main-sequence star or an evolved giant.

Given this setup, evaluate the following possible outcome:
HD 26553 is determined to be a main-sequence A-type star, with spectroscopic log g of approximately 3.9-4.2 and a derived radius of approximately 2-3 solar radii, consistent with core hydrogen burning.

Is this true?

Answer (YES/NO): NO